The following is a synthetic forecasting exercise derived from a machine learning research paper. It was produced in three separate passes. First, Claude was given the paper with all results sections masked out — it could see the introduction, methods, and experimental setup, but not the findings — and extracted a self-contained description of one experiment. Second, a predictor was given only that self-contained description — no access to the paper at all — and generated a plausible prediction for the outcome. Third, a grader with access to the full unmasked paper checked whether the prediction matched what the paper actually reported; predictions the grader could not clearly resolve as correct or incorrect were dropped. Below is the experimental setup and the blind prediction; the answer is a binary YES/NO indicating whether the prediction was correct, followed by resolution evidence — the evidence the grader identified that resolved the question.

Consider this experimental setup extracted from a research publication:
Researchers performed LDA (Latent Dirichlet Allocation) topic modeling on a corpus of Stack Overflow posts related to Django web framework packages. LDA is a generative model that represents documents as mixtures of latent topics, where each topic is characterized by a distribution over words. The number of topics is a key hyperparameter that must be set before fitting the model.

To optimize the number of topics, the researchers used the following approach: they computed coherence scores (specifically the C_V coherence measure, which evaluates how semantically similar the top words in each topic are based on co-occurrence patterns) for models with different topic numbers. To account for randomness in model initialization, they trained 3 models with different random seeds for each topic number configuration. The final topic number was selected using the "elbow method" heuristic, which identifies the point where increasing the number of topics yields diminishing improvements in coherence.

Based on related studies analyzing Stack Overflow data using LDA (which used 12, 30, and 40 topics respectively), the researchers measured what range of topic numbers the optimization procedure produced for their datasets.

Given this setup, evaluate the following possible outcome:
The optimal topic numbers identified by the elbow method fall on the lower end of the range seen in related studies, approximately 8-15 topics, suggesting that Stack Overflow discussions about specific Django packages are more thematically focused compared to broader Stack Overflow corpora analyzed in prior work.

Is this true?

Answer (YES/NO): YES